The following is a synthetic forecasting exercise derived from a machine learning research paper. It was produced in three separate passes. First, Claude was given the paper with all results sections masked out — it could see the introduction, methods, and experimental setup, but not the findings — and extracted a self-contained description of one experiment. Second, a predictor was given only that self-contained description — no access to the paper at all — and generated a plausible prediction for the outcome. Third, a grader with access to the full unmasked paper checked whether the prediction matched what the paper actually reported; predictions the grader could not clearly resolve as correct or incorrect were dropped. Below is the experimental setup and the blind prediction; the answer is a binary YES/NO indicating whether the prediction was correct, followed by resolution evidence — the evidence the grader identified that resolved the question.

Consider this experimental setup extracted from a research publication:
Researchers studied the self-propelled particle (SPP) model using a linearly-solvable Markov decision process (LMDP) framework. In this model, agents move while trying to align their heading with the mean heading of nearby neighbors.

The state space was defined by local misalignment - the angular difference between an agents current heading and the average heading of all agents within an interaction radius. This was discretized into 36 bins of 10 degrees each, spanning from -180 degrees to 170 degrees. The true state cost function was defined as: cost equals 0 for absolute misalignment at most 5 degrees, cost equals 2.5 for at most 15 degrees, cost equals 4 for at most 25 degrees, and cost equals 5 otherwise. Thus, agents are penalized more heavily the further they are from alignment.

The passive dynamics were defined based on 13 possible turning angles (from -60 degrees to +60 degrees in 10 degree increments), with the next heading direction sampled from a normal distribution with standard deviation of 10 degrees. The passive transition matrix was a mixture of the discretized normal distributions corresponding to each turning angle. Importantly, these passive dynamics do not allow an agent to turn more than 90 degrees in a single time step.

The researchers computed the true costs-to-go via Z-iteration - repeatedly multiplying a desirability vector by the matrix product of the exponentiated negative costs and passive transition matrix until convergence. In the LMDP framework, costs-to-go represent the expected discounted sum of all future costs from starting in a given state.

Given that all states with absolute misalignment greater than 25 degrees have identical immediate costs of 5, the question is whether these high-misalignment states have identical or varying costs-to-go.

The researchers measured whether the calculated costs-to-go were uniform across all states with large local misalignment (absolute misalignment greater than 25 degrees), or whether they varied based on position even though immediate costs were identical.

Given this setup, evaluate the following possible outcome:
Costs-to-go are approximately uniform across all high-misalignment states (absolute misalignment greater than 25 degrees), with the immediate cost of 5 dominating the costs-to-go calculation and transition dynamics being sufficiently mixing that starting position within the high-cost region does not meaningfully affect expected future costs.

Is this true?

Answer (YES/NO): NO